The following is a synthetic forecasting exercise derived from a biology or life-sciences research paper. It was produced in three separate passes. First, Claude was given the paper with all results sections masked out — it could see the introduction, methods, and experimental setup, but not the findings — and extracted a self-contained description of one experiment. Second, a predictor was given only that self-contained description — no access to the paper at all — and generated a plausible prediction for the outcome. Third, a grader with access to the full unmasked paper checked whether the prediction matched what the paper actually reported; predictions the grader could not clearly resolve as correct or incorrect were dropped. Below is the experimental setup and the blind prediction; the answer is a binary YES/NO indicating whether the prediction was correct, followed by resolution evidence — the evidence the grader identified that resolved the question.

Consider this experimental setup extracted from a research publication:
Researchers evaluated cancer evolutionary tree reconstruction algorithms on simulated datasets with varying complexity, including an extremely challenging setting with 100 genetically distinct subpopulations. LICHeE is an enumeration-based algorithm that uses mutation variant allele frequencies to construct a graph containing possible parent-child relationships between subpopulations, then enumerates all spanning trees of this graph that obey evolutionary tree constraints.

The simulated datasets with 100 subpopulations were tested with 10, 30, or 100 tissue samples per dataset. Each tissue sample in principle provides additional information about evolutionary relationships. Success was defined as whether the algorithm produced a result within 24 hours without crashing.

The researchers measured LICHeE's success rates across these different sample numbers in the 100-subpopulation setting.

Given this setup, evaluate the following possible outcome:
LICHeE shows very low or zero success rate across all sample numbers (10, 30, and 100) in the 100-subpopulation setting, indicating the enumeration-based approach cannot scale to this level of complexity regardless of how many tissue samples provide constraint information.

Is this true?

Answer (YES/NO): YES